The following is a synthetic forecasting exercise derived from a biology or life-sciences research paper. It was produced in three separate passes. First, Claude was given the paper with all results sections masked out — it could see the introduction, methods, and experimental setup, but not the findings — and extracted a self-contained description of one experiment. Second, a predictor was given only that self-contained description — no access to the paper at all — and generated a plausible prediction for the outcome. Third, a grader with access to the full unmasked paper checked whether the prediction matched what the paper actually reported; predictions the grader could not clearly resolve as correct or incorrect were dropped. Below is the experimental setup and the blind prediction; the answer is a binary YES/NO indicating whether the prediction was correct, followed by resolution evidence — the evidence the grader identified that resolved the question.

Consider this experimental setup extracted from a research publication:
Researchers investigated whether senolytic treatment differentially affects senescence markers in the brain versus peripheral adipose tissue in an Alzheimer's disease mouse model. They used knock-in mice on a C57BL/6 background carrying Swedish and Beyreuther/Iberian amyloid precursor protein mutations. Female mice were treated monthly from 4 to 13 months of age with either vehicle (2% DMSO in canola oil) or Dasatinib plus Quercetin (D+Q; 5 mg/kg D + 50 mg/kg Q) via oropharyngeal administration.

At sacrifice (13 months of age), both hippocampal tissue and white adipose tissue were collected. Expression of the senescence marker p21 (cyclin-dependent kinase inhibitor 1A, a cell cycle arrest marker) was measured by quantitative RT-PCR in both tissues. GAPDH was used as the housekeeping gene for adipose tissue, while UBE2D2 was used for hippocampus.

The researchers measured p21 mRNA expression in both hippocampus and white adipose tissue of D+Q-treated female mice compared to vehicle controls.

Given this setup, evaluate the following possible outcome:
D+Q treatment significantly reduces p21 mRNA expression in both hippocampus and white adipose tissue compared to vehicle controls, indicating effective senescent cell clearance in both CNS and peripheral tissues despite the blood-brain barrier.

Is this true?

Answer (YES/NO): YES